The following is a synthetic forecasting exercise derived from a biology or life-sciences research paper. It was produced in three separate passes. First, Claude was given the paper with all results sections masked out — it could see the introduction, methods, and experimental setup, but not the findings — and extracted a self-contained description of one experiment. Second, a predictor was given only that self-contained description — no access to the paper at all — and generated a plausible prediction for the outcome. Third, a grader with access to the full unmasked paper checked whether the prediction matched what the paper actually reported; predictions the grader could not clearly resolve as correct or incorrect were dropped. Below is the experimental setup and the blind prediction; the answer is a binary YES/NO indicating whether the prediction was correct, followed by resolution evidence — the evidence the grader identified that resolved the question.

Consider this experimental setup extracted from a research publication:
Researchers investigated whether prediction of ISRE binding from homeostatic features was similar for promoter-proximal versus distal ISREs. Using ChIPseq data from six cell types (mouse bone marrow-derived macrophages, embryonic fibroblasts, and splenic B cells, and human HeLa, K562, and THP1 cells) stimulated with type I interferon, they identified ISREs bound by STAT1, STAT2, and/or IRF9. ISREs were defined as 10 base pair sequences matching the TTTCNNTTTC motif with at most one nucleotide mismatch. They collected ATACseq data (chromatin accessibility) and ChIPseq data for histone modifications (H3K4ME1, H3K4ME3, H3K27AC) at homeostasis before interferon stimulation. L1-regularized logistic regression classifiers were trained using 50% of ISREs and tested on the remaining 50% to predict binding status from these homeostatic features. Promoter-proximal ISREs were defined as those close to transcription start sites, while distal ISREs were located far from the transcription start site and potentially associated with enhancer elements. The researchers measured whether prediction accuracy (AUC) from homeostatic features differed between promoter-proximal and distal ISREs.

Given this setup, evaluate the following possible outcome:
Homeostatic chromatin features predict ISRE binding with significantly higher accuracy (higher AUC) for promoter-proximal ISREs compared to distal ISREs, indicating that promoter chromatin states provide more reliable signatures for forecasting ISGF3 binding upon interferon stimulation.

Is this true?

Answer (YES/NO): NO